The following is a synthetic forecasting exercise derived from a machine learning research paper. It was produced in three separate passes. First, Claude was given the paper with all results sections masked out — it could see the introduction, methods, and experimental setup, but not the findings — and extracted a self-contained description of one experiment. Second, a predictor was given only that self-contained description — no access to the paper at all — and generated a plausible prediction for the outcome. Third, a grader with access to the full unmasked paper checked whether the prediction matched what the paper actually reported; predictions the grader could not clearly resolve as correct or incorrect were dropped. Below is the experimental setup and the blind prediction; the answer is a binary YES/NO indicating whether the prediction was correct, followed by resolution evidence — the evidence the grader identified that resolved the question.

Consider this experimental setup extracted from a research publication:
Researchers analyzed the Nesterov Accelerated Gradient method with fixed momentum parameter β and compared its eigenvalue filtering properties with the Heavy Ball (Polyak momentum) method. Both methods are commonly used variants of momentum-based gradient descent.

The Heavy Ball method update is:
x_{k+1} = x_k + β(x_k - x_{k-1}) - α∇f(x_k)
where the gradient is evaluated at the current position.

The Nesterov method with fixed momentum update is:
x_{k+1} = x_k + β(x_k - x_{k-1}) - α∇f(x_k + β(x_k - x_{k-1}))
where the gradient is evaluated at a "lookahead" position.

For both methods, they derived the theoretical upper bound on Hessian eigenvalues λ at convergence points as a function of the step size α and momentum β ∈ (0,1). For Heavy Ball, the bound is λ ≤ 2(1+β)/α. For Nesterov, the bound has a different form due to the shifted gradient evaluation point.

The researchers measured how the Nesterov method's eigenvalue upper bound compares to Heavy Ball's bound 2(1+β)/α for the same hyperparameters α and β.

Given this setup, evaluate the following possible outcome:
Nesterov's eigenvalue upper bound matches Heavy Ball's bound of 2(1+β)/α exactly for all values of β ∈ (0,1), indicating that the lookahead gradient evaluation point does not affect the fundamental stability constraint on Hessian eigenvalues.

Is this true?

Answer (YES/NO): NO